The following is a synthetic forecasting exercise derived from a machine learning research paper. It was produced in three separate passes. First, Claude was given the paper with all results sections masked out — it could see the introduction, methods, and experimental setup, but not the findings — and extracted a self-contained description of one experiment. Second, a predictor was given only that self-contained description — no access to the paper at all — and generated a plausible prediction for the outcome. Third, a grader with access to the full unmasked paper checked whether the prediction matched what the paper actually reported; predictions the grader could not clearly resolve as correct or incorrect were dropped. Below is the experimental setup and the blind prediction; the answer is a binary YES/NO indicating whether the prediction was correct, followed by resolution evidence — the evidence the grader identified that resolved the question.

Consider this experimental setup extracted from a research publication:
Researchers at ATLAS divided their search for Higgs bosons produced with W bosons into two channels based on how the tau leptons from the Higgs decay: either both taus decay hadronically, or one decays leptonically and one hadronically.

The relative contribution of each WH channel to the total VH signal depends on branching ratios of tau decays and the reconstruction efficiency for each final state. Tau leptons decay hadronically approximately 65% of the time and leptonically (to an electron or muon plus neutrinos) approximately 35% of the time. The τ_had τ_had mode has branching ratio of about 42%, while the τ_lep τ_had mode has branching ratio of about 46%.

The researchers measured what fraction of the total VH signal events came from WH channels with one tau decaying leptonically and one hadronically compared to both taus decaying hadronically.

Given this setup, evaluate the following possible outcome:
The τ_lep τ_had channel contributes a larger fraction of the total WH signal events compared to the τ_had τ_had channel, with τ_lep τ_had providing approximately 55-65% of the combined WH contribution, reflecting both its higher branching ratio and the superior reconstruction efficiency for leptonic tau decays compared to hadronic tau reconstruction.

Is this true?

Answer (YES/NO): YES